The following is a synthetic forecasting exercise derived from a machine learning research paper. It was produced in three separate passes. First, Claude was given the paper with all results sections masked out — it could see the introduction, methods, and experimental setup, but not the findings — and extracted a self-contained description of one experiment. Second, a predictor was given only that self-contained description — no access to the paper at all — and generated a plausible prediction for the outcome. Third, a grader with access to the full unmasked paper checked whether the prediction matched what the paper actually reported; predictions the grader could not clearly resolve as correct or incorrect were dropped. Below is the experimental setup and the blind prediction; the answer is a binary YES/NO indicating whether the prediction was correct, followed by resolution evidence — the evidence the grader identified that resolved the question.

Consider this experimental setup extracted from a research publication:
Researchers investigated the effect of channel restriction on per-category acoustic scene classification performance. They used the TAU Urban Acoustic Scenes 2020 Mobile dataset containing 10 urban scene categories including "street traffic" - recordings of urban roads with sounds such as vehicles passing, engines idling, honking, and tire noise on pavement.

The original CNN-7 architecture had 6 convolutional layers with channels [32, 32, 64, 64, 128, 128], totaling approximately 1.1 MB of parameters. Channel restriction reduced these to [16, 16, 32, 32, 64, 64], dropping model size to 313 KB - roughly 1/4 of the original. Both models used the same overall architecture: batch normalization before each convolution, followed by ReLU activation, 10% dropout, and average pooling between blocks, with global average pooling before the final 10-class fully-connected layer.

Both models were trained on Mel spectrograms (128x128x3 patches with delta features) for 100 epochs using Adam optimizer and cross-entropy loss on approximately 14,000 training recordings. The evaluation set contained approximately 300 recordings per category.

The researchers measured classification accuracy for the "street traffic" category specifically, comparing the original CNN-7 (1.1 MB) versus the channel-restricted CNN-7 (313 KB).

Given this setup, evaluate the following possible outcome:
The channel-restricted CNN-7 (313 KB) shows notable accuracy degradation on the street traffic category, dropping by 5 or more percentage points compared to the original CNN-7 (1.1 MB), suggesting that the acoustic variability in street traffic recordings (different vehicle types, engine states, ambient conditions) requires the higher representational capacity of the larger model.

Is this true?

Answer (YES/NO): NO